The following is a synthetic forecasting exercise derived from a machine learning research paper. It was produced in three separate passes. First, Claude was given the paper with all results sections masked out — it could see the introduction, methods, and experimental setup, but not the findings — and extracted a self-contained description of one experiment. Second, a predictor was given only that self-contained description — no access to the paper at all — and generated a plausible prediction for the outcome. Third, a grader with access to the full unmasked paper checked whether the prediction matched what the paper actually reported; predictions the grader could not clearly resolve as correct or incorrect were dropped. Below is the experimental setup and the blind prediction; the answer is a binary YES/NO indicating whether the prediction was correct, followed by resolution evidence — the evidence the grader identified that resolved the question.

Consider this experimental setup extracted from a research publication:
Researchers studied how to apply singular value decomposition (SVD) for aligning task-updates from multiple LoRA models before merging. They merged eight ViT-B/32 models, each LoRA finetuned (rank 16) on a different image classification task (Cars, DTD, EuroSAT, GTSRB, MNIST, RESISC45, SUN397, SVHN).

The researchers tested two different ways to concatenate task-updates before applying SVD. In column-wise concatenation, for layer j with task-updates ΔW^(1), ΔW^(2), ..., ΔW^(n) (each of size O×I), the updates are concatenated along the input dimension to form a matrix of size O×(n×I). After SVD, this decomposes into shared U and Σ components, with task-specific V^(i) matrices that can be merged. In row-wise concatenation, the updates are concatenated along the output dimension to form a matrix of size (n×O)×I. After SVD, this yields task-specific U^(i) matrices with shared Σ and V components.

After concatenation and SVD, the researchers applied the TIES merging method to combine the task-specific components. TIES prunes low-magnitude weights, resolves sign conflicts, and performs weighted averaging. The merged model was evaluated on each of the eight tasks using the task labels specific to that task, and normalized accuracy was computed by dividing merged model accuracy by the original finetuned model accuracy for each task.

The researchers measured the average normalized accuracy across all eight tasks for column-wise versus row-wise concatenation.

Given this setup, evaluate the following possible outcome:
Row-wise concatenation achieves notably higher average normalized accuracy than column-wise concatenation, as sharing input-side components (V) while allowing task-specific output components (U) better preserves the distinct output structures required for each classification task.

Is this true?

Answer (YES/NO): NO